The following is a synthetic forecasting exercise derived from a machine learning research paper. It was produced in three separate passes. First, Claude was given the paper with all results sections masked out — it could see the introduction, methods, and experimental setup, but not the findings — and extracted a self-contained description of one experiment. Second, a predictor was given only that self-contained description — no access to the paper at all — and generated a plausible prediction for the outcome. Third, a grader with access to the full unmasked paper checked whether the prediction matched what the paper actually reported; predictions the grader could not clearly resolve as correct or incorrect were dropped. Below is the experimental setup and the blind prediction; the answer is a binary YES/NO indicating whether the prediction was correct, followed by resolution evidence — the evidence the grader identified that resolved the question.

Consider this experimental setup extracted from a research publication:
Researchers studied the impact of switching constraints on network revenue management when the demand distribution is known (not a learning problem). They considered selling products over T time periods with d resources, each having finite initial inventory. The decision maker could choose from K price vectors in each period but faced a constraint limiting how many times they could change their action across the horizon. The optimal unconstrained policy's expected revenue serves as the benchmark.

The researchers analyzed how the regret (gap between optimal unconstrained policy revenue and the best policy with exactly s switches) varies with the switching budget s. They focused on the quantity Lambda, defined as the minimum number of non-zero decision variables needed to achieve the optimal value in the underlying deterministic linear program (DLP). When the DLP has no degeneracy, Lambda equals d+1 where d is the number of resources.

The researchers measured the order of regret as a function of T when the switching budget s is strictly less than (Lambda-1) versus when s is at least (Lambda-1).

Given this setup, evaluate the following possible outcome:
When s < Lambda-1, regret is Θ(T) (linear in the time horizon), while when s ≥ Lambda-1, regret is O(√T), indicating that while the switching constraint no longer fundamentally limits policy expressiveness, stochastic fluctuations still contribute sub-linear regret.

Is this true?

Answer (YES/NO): YES